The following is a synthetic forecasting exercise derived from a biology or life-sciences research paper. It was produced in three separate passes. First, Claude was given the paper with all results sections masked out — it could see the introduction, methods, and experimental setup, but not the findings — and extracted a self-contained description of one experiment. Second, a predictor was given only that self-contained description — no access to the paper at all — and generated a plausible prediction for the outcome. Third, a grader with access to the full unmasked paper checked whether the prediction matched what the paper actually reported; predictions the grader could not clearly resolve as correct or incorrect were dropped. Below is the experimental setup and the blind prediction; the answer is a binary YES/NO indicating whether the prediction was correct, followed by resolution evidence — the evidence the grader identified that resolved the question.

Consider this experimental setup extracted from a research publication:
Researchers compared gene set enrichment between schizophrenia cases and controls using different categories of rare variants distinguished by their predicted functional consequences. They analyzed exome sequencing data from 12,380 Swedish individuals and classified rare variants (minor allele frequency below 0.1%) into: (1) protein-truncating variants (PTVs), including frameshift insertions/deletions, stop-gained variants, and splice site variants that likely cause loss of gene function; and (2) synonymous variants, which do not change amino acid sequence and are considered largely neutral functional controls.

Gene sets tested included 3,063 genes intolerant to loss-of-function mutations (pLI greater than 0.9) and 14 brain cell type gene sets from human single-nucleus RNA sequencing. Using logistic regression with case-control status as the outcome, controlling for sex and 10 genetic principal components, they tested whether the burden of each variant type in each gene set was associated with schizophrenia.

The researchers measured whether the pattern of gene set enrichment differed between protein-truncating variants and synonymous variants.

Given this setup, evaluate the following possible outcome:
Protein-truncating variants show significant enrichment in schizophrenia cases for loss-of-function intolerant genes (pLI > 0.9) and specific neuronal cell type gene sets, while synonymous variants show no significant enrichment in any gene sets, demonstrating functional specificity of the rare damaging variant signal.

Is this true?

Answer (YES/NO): YES